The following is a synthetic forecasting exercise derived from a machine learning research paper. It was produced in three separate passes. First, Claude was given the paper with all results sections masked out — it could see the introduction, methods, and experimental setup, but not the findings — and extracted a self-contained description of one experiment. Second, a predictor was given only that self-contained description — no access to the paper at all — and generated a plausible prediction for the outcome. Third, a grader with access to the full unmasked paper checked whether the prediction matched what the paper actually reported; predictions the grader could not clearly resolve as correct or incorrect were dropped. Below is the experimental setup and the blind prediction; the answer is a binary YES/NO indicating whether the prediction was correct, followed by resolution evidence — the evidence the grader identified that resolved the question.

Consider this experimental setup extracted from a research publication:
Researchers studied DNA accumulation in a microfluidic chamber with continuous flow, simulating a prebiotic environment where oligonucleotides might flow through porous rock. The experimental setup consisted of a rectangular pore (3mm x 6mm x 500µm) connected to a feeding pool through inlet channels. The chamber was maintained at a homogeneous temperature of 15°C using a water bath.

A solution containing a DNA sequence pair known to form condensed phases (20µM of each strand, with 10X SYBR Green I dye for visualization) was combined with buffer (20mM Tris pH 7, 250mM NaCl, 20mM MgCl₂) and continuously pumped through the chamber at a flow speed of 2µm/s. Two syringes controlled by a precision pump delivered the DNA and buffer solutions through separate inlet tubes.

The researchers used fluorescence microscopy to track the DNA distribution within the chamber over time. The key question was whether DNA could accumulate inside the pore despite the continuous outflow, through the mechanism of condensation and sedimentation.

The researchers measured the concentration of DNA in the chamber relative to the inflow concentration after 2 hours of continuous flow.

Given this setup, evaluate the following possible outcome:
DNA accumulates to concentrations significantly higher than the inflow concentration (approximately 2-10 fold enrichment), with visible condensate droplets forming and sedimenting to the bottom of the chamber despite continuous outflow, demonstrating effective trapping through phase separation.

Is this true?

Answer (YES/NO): YES